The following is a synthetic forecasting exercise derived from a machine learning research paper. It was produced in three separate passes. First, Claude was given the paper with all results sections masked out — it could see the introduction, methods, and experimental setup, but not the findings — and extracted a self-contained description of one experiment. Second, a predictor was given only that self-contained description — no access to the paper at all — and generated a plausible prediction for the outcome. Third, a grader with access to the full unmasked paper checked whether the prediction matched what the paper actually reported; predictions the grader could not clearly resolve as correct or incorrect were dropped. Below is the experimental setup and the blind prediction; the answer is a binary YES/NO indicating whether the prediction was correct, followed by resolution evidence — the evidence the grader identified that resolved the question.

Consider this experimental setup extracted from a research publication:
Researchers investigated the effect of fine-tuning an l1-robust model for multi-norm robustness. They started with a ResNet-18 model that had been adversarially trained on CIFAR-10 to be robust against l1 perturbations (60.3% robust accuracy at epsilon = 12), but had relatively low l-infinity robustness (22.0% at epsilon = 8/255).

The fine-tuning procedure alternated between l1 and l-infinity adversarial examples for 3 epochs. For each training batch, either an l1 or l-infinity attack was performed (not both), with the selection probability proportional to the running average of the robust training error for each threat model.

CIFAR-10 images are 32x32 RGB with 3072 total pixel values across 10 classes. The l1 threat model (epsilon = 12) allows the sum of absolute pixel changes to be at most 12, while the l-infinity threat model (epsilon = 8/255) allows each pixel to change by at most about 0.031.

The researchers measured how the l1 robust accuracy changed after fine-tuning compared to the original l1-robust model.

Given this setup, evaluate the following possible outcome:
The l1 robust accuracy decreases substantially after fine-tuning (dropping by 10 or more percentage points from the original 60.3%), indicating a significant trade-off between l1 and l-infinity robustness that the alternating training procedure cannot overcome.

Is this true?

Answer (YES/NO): NO